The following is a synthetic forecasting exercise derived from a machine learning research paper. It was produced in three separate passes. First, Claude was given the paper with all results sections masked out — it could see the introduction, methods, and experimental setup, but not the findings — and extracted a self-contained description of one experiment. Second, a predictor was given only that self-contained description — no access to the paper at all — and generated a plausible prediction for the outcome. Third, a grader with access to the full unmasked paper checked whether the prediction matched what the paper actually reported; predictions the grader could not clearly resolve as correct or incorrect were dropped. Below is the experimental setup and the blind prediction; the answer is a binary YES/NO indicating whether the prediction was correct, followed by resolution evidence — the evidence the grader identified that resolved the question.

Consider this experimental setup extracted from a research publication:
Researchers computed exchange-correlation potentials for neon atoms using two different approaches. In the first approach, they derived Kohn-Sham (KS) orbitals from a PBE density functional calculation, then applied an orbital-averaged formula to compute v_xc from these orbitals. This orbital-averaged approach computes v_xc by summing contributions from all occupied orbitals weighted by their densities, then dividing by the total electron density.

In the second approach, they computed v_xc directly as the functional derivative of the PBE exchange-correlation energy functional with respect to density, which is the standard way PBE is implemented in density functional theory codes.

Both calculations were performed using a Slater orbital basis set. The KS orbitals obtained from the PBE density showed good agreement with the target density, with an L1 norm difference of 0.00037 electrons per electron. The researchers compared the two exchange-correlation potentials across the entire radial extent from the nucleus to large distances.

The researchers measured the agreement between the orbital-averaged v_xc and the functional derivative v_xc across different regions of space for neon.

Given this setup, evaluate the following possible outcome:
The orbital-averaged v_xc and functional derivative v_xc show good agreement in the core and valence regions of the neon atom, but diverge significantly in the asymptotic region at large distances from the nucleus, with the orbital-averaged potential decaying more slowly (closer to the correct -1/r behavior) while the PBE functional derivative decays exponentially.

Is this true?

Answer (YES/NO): NO